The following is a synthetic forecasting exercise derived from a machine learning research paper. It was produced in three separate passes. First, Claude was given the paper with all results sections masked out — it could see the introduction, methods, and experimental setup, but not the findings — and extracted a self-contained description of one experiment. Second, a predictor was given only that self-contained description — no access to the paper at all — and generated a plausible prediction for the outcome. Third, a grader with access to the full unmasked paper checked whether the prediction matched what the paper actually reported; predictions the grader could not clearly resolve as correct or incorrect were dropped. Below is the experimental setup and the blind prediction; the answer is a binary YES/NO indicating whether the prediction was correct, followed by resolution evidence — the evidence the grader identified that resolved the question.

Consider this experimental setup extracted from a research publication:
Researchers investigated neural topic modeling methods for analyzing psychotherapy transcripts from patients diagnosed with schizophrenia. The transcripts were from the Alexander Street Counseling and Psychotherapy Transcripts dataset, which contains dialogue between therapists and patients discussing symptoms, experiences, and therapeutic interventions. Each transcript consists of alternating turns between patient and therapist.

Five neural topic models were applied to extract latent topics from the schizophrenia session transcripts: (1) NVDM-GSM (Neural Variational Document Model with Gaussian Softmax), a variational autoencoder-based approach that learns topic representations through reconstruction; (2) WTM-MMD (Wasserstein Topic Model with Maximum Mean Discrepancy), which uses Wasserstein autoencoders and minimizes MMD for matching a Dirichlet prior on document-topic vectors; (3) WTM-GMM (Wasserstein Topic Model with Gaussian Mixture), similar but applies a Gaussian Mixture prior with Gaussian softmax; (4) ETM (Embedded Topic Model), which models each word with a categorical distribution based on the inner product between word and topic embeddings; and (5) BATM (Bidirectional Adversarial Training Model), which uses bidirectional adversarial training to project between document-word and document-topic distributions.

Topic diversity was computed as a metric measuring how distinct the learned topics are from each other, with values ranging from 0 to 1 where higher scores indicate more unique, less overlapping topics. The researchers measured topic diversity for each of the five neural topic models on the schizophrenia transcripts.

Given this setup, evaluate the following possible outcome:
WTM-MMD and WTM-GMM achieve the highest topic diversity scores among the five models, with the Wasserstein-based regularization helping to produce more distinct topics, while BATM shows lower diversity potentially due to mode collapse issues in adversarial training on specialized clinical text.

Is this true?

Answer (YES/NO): NO